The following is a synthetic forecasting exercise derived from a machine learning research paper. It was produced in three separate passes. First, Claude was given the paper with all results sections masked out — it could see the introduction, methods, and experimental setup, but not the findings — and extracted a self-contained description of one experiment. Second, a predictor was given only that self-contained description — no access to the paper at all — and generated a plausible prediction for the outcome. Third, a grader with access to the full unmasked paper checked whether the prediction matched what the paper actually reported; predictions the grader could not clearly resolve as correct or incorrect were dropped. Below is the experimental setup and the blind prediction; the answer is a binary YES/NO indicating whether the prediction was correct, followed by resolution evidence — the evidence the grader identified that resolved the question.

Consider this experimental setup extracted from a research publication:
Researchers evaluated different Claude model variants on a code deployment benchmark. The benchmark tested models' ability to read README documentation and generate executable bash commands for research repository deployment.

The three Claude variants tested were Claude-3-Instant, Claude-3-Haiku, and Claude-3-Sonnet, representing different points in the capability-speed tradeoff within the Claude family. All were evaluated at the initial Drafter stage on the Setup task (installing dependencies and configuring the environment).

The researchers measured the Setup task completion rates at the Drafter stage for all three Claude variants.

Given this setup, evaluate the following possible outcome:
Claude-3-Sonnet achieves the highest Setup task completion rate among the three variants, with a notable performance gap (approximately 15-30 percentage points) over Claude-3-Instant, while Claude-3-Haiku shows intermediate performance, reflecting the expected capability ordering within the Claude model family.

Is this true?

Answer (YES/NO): NO